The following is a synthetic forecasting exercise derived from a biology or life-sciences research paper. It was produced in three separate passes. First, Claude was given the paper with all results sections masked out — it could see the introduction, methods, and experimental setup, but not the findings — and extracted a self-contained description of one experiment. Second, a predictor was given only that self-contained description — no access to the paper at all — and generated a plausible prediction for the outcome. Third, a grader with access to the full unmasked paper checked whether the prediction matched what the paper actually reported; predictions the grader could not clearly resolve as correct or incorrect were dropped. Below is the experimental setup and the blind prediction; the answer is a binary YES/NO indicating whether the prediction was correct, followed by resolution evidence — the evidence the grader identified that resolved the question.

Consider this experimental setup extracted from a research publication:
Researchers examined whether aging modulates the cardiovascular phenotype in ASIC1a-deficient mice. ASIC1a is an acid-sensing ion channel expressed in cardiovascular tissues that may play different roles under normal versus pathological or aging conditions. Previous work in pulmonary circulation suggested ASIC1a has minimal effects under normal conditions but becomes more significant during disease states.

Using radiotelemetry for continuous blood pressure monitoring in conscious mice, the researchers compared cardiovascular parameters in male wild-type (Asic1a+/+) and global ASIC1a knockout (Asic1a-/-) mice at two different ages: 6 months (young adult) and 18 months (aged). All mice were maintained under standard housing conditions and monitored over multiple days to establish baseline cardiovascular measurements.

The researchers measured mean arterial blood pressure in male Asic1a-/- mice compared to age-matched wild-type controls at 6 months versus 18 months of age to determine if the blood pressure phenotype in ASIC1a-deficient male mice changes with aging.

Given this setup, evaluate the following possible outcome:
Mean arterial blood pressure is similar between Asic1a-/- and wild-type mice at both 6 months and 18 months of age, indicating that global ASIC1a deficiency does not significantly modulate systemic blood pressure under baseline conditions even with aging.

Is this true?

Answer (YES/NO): NO